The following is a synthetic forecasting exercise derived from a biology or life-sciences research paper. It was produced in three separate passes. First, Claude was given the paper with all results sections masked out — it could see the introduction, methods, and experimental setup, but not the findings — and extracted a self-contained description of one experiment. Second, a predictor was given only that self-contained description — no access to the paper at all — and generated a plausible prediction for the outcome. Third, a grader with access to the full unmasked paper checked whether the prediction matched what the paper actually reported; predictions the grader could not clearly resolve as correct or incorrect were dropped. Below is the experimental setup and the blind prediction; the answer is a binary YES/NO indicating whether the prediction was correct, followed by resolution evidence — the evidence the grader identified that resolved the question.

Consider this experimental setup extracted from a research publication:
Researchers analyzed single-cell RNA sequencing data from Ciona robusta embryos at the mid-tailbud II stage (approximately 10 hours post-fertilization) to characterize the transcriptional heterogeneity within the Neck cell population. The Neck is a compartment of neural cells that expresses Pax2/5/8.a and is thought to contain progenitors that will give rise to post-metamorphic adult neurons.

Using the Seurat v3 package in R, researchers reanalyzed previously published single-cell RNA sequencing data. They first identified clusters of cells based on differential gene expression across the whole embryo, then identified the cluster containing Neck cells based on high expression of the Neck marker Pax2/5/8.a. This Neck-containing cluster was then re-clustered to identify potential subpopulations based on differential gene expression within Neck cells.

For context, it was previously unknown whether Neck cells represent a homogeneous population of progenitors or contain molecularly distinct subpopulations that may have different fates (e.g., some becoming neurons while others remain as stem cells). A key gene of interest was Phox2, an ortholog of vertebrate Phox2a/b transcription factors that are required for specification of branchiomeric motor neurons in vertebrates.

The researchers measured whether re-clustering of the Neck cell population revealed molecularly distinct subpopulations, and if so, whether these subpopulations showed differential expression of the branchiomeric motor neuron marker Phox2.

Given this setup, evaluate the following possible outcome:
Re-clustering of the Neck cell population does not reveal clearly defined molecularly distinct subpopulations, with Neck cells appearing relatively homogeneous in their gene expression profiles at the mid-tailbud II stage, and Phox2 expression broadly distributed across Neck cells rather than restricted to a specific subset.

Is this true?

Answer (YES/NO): NO